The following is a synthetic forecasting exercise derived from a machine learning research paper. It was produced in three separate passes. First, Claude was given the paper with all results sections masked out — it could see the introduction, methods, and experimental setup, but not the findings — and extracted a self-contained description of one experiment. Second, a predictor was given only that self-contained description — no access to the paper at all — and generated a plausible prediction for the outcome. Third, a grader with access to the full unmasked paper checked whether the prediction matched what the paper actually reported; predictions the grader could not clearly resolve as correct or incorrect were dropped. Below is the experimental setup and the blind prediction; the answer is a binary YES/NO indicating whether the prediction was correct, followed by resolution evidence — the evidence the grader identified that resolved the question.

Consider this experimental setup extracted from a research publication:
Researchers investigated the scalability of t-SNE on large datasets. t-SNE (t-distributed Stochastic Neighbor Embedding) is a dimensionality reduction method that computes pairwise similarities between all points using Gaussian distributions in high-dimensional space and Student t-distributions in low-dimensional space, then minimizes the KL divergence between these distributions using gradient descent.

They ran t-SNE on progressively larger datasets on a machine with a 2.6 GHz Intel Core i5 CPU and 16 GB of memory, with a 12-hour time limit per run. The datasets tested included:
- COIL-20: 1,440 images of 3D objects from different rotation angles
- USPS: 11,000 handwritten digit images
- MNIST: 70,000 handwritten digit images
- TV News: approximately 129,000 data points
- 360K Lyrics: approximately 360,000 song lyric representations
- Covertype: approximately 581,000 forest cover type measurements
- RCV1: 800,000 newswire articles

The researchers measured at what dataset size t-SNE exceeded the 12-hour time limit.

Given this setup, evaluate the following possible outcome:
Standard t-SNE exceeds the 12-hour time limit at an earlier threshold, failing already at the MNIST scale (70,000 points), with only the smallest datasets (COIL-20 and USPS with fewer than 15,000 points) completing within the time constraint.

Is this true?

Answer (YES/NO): NO